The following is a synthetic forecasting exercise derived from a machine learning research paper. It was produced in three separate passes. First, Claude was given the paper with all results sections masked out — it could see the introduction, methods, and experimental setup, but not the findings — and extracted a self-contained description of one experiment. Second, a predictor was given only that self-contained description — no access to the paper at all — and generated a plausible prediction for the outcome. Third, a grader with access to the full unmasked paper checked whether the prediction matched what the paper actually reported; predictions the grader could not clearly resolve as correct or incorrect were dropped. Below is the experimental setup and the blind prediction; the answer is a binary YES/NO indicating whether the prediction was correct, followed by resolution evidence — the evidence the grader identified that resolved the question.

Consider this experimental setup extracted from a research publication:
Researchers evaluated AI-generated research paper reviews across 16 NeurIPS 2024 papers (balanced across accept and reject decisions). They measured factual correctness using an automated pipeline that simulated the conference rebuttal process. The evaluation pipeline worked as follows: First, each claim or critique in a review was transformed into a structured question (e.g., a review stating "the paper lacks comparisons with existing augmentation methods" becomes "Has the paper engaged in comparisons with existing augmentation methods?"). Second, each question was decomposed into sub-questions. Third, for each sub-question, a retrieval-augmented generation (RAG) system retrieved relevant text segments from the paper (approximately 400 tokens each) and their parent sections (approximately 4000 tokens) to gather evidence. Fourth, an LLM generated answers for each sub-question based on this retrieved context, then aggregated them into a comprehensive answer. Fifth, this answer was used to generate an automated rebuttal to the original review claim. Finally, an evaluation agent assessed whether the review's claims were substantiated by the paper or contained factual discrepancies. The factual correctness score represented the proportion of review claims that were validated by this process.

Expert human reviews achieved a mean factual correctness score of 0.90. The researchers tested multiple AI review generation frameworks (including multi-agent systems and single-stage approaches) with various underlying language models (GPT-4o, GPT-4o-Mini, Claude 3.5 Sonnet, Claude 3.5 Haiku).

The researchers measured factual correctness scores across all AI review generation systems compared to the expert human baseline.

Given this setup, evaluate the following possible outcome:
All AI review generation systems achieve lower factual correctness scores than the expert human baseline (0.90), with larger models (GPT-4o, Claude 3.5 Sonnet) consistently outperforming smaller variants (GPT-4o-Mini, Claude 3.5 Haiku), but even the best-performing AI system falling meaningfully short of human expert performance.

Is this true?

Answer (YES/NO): NO